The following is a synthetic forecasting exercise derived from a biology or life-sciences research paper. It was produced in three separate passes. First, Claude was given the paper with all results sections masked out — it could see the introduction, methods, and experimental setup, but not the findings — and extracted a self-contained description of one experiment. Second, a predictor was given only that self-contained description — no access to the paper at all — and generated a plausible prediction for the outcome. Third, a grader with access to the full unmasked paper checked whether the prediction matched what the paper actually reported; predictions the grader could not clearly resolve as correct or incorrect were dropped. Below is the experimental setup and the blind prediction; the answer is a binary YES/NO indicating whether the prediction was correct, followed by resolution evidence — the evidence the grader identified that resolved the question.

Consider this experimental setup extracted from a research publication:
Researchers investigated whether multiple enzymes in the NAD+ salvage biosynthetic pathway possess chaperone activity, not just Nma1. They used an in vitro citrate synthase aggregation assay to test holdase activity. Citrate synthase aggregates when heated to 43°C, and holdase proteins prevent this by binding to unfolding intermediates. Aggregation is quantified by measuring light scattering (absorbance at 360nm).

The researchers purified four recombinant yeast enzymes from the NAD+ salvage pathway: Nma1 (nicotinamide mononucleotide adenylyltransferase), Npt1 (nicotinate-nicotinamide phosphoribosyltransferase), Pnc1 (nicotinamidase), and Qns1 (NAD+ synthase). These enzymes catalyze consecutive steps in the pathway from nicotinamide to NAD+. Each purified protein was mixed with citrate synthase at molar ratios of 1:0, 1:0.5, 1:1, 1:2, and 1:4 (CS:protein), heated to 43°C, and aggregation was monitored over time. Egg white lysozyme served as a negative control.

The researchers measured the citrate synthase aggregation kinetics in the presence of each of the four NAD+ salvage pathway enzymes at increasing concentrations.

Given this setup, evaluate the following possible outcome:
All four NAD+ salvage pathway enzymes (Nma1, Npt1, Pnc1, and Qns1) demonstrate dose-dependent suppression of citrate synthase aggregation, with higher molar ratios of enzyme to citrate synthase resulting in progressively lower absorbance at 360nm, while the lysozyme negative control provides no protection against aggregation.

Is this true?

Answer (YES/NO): YES